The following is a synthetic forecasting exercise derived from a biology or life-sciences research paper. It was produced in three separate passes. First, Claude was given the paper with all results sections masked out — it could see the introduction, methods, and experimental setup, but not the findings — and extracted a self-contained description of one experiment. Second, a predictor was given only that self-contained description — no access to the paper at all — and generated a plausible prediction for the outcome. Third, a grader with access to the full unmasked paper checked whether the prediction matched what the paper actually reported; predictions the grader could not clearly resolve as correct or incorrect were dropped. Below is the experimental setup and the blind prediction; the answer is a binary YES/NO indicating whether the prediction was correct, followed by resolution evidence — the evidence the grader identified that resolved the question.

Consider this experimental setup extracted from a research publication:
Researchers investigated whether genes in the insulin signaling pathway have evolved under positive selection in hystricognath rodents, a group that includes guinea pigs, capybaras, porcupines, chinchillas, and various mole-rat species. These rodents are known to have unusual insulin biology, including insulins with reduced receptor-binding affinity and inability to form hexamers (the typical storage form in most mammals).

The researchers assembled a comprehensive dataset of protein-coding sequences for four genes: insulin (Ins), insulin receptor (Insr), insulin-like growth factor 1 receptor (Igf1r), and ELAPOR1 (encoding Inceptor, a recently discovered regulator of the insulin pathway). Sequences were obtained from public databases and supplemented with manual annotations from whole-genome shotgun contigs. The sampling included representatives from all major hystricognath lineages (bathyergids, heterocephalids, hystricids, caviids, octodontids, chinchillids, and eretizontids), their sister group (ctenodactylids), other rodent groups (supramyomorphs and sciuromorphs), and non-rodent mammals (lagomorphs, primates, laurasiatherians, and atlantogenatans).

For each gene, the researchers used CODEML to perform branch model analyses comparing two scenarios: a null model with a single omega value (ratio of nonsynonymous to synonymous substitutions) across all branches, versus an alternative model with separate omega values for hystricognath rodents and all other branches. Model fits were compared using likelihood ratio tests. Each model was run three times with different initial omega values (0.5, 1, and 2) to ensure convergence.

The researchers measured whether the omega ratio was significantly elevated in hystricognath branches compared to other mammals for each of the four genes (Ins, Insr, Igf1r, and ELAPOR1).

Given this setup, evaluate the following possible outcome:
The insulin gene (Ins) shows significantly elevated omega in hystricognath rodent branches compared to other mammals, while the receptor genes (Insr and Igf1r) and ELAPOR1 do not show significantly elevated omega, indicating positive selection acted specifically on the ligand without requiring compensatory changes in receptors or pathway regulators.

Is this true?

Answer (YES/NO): NO